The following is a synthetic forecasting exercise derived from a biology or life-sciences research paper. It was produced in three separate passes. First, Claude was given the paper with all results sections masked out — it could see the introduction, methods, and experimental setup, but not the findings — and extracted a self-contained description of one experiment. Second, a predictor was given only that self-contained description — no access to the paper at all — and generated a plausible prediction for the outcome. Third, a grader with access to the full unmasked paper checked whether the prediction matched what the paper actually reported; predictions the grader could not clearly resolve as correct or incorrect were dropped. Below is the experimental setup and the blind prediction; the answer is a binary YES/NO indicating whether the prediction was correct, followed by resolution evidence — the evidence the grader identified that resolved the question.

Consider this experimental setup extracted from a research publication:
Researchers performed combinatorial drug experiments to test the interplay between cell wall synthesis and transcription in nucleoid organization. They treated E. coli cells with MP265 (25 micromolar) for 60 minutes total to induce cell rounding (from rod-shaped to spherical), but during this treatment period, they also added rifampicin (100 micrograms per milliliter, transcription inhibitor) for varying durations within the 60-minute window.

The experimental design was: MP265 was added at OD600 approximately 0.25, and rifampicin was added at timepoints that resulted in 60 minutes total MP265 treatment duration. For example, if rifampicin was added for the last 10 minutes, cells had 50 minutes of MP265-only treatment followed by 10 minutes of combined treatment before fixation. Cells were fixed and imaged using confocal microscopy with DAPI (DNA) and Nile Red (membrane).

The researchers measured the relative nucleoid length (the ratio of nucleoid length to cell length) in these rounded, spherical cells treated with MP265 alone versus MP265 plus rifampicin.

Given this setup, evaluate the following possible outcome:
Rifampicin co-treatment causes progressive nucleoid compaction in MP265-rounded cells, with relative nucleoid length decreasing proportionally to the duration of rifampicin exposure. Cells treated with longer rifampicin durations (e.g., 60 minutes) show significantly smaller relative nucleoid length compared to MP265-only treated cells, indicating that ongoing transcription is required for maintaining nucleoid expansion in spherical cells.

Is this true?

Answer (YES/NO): NO